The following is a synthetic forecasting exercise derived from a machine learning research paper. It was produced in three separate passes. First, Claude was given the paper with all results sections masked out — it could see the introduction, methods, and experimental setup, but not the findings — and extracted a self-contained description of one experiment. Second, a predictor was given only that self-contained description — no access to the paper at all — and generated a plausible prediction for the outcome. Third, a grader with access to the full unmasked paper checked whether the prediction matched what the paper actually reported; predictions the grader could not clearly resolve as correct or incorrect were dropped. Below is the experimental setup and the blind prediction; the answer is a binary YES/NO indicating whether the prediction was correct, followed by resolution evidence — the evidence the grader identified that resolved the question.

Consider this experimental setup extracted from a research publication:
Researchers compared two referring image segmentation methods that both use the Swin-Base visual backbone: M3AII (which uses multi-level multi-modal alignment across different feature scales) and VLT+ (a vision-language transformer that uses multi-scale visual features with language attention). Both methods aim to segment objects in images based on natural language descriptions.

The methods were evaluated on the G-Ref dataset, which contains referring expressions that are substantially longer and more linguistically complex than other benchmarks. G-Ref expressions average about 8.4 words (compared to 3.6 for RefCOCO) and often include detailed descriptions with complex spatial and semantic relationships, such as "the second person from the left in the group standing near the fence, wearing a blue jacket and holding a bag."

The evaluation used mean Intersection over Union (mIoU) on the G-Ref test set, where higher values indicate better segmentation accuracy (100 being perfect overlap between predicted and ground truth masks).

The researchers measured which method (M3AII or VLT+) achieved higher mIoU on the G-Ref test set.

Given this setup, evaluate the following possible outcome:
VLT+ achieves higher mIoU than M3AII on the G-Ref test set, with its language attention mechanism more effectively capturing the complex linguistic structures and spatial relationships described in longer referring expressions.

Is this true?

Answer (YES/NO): NO